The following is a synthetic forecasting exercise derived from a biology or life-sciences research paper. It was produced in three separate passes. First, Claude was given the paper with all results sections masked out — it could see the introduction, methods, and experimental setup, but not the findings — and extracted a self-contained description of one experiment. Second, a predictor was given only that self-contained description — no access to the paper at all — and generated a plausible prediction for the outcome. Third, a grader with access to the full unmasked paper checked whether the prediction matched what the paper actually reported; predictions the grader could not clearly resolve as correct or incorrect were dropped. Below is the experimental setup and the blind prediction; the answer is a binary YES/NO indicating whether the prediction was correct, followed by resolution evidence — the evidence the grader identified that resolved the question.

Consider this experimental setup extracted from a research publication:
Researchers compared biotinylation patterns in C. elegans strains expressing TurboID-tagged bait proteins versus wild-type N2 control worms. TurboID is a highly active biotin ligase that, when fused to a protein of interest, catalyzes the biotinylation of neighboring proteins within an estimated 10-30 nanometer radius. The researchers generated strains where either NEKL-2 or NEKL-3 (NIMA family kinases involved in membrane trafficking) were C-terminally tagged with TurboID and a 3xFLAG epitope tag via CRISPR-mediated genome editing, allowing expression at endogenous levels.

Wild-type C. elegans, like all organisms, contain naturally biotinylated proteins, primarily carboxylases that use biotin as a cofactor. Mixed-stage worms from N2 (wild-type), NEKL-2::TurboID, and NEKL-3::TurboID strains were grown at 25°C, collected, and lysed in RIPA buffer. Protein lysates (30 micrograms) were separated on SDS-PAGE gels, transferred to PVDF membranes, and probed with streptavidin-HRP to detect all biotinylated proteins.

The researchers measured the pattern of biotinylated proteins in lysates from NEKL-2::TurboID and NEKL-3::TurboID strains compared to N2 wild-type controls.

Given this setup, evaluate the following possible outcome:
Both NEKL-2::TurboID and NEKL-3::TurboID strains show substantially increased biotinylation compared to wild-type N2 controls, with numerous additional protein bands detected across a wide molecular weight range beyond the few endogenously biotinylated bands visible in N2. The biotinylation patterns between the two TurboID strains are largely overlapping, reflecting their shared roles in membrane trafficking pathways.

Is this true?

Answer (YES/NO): NO